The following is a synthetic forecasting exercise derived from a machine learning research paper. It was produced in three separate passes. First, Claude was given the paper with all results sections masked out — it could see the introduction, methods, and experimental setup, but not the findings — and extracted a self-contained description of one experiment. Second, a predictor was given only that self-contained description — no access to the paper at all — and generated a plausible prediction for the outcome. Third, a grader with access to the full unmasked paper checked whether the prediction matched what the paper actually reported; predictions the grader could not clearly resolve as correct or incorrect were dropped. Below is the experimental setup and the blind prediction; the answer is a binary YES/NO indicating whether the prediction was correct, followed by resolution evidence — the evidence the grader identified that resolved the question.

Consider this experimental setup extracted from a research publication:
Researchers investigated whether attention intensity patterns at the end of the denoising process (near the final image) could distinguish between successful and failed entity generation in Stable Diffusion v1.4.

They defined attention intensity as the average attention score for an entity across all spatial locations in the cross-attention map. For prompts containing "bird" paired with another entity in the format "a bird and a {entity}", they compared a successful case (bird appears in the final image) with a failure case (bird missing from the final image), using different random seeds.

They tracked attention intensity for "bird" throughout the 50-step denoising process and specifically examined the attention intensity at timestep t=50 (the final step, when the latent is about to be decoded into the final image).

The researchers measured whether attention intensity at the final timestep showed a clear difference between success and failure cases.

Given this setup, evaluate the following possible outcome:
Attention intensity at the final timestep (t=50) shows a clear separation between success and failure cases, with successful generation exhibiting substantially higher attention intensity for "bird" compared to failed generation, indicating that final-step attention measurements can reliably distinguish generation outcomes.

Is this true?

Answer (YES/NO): NO